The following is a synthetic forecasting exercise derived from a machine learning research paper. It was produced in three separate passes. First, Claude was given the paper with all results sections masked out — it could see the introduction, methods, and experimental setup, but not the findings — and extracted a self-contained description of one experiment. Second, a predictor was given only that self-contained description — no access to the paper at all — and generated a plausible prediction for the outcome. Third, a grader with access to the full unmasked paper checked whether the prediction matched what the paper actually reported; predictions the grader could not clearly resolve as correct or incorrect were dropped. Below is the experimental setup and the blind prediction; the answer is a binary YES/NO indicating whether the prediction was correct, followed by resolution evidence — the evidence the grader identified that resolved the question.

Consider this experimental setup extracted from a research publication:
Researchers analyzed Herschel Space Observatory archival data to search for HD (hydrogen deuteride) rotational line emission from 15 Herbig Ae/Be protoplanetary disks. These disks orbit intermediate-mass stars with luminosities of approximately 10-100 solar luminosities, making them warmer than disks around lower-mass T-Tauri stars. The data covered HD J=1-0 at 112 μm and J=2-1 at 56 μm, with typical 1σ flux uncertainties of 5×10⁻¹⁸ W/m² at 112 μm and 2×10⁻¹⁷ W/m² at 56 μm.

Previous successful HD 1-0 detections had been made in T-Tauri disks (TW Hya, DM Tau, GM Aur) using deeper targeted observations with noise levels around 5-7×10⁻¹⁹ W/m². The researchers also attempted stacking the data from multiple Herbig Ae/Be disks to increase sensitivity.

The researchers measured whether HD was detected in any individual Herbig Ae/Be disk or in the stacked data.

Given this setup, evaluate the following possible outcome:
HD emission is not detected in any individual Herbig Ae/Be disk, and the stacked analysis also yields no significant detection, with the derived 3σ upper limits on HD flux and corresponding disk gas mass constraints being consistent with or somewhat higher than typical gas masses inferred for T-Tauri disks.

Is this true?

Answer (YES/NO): YES